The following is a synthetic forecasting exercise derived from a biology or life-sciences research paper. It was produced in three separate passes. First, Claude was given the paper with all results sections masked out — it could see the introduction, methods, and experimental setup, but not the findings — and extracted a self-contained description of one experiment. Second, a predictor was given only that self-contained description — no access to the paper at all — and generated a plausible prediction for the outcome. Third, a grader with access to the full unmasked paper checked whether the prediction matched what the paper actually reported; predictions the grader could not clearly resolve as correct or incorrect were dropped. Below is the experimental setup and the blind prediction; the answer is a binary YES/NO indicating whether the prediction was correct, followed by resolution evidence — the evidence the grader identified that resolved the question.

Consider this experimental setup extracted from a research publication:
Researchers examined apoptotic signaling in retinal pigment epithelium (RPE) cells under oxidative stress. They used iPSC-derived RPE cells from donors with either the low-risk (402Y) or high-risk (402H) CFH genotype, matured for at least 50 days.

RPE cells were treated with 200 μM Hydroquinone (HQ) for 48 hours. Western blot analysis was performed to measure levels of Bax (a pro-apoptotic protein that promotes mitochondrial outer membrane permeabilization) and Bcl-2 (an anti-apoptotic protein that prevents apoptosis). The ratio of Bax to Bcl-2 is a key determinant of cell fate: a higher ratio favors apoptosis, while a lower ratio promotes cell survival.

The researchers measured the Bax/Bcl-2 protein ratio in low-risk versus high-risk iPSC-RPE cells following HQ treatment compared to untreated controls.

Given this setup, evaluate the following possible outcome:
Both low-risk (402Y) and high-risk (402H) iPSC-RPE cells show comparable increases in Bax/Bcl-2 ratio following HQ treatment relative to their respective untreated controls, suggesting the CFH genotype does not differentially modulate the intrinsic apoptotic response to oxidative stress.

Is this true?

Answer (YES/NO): NO